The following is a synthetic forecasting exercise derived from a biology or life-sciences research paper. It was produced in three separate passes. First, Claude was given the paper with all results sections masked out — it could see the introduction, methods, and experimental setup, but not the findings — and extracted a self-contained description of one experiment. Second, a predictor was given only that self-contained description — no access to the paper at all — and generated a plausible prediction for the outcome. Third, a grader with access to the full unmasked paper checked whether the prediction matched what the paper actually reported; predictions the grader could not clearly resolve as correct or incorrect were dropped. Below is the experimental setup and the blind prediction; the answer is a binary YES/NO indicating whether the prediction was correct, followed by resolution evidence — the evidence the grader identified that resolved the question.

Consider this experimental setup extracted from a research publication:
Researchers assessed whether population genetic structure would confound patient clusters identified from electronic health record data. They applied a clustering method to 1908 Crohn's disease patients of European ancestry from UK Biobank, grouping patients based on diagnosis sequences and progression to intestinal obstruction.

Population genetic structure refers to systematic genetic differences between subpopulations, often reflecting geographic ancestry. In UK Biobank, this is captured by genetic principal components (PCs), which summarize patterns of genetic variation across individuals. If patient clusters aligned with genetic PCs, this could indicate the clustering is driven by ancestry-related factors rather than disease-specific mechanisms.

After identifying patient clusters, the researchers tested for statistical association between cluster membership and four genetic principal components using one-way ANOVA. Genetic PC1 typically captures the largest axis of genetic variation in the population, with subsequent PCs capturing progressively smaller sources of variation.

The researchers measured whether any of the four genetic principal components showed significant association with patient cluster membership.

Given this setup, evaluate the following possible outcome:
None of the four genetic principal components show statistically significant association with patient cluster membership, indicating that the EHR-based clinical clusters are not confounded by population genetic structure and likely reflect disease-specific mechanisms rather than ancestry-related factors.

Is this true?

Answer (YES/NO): NO